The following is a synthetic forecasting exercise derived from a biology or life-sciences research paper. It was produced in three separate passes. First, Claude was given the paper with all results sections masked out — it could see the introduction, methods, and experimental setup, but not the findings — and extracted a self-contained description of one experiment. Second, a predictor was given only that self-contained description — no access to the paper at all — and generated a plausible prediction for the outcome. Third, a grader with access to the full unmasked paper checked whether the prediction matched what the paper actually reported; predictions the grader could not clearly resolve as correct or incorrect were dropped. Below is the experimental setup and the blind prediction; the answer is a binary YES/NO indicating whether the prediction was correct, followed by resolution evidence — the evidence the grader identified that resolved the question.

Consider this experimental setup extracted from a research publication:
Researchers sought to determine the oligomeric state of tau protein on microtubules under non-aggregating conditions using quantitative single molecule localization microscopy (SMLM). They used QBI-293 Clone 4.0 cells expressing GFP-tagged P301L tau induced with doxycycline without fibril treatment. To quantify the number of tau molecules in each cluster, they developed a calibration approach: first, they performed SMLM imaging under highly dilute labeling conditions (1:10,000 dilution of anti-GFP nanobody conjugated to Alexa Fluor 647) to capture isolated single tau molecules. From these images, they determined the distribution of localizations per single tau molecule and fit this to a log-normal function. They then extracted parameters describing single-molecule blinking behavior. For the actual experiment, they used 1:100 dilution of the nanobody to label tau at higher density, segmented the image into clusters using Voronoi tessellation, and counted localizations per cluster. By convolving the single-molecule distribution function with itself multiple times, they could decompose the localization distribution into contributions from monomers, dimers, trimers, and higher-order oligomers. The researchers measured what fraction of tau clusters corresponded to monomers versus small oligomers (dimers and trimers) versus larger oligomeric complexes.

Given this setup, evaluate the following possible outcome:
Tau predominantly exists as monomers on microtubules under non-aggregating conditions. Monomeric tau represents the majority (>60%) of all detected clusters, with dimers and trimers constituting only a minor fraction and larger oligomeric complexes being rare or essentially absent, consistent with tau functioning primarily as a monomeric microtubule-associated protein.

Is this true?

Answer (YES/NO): NO